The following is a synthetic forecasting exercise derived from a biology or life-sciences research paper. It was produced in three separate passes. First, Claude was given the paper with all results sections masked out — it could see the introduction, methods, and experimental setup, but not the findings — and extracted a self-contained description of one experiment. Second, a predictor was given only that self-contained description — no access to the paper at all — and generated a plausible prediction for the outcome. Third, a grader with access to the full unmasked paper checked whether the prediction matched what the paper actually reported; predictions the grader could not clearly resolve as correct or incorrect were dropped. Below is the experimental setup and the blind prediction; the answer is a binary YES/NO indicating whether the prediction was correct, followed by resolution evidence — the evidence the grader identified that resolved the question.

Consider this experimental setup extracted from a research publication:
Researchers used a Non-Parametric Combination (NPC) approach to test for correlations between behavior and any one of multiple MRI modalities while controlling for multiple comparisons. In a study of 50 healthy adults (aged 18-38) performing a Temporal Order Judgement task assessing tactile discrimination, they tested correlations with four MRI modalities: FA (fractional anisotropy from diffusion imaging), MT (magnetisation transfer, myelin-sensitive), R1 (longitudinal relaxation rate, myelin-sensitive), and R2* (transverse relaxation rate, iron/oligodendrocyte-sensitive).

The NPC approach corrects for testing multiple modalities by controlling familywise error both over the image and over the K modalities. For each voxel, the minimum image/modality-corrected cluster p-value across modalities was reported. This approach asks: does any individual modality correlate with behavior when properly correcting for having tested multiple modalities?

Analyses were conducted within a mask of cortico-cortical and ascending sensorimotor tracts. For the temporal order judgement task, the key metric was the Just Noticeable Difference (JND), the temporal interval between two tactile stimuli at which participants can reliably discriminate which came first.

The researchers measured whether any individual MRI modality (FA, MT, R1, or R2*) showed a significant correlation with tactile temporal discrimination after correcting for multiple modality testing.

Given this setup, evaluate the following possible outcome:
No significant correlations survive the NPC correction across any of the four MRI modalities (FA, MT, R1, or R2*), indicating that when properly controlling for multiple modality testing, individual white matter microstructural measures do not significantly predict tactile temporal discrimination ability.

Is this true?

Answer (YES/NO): YES